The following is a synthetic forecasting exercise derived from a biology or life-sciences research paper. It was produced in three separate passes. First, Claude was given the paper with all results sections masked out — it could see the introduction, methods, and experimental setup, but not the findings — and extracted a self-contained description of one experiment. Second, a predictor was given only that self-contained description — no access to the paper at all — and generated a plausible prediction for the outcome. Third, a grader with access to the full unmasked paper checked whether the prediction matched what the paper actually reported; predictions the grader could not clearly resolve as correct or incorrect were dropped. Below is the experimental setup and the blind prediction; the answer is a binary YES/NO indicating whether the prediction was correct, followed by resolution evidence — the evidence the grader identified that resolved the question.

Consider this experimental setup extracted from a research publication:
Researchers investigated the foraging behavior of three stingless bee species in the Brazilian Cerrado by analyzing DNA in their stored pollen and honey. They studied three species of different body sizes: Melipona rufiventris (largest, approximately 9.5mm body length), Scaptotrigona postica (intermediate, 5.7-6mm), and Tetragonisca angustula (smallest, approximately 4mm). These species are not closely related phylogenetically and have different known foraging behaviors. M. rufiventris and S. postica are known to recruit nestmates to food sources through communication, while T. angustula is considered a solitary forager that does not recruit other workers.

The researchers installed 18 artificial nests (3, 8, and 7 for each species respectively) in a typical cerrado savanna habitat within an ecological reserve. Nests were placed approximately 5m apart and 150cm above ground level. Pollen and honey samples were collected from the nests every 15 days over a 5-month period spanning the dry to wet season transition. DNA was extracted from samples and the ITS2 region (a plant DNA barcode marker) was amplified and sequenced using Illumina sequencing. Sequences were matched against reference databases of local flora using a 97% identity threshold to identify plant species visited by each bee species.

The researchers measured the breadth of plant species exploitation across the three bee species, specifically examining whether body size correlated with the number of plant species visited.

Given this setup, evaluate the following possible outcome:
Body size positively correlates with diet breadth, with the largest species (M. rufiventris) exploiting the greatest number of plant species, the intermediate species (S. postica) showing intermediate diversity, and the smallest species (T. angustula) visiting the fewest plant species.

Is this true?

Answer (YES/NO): NO